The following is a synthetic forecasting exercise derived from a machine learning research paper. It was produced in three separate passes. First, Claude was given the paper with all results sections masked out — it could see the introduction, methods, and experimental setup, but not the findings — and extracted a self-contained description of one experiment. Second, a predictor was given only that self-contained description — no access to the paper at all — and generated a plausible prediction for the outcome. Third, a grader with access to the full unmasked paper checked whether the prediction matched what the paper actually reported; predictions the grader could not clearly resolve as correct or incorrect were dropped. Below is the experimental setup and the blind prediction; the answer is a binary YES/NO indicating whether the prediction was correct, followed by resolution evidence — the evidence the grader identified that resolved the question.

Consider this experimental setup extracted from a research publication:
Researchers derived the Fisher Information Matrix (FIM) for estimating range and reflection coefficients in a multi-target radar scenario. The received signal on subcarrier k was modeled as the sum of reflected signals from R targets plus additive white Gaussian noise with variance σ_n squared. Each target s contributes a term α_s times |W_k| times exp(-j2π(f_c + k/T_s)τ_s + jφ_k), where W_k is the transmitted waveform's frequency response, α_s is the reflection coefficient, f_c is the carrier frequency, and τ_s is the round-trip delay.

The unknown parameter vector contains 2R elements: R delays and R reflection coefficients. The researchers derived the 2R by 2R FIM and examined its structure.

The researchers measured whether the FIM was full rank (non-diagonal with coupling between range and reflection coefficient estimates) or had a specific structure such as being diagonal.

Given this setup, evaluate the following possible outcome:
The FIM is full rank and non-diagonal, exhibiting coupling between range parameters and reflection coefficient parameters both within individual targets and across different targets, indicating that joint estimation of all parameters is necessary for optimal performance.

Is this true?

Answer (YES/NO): NO